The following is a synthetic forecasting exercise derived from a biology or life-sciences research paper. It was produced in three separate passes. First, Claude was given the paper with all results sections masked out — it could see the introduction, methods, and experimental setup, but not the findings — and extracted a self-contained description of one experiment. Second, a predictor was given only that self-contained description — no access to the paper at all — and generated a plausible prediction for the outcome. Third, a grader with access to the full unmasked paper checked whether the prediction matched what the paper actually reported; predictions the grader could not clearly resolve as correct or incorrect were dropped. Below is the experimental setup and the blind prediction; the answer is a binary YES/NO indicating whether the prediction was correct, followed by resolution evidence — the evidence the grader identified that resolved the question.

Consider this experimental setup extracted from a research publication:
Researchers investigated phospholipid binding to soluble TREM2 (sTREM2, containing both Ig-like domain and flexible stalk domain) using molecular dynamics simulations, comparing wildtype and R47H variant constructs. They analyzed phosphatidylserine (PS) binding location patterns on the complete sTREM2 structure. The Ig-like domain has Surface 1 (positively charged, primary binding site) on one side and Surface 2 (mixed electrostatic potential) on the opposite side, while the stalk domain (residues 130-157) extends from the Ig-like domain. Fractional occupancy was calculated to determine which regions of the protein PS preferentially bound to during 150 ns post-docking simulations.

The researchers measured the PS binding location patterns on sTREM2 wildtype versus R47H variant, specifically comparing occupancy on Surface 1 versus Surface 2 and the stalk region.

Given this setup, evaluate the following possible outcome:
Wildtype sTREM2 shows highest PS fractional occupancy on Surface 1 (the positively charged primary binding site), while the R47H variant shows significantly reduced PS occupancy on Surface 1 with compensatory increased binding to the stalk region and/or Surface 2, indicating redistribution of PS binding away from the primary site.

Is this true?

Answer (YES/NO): NO